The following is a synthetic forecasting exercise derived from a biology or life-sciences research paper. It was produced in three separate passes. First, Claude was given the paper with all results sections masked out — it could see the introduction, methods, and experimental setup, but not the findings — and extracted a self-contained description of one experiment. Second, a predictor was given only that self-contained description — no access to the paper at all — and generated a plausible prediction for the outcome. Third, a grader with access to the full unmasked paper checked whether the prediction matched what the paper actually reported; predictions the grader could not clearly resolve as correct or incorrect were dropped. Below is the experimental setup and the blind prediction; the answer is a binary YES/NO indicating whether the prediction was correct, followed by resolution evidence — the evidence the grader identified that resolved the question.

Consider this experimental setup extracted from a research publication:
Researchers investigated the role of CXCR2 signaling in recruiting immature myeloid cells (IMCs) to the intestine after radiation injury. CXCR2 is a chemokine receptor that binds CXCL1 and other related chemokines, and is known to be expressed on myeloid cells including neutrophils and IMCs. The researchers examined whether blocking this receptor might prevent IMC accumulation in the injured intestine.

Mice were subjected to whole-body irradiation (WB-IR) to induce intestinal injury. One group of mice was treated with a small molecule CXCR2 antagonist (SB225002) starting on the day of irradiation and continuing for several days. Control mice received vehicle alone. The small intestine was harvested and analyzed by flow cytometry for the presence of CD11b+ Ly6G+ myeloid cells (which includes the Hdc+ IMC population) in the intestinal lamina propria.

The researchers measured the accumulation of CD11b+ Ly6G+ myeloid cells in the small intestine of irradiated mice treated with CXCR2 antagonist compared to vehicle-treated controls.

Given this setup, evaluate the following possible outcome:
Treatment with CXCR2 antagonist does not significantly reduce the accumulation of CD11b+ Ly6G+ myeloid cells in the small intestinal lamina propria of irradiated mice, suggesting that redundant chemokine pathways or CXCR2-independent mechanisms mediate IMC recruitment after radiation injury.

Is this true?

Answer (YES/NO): NO